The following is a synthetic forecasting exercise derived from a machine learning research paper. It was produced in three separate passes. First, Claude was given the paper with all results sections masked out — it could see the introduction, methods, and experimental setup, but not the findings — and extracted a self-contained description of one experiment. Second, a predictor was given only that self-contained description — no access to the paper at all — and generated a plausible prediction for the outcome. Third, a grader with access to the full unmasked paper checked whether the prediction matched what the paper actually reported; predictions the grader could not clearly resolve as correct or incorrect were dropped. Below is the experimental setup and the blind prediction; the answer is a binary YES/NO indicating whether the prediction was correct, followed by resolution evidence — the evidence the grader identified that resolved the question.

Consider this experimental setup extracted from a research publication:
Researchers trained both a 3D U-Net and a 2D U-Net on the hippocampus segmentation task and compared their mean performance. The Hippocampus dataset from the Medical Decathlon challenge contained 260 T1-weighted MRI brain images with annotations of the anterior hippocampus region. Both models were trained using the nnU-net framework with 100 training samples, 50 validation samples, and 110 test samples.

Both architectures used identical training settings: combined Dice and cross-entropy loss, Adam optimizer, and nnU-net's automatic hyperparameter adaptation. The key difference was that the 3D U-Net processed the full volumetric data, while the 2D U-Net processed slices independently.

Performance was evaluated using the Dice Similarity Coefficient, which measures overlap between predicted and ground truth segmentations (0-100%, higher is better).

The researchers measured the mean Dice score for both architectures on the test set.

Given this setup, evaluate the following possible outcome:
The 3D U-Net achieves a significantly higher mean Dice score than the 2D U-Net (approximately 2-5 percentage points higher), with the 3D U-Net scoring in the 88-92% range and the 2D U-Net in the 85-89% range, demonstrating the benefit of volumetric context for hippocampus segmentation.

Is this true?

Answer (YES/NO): NO